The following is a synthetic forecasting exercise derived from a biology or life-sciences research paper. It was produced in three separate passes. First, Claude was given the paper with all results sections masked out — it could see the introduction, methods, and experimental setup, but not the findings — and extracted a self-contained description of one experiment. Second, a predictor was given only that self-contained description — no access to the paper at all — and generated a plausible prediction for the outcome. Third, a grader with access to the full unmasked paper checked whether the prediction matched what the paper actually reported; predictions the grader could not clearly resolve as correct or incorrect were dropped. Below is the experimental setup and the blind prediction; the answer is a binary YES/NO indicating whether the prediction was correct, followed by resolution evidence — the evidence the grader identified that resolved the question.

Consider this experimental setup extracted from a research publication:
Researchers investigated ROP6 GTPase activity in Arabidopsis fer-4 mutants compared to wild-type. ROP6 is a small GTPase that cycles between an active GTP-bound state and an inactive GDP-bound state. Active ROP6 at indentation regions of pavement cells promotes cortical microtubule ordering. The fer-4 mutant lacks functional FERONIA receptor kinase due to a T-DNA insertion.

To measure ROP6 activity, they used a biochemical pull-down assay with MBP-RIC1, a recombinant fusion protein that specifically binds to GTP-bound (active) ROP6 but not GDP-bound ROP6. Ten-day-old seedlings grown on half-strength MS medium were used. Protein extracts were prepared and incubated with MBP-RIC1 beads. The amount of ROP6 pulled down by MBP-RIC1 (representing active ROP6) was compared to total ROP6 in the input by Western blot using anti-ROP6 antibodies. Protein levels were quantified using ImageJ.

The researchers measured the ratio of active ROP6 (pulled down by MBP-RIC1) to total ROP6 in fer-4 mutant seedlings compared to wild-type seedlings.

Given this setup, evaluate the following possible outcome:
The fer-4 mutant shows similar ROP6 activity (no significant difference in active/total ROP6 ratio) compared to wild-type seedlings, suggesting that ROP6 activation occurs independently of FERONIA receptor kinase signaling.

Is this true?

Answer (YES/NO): NO